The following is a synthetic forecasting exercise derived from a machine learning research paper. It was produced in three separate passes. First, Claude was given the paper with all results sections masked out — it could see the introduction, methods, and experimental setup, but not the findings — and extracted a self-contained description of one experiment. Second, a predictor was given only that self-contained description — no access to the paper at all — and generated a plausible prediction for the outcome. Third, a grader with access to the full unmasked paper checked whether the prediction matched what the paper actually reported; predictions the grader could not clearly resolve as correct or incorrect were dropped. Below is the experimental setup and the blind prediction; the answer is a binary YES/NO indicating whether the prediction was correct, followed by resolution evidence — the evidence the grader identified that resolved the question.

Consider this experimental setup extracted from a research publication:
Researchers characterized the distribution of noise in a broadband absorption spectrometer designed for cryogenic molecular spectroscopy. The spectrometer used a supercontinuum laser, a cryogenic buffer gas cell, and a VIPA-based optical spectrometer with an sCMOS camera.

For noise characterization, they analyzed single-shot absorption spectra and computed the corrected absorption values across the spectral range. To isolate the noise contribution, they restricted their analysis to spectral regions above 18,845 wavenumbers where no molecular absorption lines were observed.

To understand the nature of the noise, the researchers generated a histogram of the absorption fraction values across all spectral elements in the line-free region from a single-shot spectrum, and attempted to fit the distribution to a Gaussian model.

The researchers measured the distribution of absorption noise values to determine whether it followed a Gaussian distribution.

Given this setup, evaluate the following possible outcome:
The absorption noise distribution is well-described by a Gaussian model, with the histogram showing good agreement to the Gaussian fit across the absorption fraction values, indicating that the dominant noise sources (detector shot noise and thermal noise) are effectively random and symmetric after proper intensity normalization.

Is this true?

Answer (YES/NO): YES